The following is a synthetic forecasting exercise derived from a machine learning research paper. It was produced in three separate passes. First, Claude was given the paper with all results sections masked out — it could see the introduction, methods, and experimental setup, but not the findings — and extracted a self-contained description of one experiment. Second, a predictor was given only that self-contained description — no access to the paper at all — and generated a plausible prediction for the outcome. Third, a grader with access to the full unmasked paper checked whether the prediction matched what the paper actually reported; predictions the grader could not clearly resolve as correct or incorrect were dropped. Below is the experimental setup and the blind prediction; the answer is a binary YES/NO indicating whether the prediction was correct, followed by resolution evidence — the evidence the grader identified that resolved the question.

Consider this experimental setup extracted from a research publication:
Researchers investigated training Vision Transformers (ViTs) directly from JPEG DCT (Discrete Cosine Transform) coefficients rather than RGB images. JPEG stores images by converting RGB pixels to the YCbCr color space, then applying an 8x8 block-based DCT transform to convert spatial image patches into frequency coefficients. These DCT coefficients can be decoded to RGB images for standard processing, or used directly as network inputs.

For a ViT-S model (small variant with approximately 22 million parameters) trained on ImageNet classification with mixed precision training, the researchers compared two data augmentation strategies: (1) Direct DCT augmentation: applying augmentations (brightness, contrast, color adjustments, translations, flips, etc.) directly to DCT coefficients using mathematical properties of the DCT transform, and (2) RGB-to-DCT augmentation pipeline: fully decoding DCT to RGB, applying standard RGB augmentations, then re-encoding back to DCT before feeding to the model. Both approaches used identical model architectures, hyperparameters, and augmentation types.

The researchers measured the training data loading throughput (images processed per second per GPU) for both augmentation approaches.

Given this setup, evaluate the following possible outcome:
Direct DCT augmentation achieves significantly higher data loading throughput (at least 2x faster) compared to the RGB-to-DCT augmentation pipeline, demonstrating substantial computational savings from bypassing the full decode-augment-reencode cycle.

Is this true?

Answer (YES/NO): NO